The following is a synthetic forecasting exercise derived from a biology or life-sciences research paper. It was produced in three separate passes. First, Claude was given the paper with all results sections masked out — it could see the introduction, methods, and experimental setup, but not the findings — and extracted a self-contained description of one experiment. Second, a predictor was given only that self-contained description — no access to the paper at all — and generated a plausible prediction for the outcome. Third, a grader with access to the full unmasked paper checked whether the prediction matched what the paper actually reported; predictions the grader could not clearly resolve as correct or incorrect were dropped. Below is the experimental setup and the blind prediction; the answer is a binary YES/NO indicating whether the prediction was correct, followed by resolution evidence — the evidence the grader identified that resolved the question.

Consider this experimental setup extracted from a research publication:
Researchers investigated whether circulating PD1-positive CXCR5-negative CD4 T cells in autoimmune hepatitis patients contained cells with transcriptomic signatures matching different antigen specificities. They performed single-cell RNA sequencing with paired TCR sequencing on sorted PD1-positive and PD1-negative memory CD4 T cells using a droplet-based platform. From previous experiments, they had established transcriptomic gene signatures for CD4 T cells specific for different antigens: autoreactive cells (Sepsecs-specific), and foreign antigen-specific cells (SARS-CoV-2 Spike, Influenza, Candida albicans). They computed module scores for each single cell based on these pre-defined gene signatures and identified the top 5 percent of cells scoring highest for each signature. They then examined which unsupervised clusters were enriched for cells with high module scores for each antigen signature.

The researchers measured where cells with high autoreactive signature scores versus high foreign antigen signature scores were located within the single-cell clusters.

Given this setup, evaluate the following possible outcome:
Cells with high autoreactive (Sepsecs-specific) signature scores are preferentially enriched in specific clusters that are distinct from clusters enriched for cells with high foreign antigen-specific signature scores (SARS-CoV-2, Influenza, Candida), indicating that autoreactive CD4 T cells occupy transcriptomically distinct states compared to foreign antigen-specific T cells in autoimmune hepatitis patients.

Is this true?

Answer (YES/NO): YES